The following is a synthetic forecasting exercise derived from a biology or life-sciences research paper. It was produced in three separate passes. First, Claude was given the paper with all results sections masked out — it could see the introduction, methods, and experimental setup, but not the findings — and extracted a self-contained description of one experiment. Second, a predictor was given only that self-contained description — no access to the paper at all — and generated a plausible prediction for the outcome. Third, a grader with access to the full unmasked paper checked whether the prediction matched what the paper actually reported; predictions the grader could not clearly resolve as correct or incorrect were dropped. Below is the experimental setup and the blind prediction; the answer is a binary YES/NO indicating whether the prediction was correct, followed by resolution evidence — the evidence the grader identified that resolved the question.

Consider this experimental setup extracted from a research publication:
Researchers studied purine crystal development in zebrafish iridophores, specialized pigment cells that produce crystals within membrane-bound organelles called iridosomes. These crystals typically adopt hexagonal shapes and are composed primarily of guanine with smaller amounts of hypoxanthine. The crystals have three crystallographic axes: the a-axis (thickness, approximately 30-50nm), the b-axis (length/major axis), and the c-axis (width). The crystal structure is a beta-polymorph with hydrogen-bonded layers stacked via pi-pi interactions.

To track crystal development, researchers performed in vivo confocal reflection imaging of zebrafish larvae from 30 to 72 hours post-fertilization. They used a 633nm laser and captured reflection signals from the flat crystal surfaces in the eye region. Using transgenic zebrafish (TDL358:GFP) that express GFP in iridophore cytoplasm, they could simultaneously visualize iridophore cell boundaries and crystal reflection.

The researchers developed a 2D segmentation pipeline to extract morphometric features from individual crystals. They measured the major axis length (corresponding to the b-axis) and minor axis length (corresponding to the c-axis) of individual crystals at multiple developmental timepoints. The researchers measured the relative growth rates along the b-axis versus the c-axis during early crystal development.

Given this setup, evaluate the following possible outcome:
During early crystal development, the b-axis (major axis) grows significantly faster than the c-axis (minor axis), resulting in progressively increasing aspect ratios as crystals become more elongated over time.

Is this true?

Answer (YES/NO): NO